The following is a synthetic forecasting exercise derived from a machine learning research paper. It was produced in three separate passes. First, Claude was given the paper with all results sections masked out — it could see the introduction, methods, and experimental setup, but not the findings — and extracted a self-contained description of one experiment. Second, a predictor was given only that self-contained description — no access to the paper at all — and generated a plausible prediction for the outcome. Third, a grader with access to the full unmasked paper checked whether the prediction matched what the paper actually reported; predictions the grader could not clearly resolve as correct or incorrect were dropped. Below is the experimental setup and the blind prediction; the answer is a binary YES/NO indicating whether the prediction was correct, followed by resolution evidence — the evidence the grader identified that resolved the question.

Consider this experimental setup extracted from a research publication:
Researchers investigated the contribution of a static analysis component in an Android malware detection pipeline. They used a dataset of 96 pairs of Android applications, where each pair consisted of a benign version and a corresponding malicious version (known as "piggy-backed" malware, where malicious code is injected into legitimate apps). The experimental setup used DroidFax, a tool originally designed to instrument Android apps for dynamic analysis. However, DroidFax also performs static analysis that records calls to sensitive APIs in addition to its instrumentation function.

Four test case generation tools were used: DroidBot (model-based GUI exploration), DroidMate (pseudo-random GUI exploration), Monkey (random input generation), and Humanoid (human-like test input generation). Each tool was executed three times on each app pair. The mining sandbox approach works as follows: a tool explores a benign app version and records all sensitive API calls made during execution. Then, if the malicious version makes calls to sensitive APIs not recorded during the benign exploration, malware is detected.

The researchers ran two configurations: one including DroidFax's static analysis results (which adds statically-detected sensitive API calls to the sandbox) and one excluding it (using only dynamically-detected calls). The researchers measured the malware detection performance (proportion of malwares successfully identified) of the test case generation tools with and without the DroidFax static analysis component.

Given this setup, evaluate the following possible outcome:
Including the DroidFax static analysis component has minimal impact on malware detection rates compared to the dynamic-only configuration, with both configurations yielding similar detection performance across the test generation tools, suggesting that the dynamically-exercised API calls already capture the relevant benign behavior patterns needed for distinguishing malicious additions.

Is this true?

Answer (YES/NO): NO